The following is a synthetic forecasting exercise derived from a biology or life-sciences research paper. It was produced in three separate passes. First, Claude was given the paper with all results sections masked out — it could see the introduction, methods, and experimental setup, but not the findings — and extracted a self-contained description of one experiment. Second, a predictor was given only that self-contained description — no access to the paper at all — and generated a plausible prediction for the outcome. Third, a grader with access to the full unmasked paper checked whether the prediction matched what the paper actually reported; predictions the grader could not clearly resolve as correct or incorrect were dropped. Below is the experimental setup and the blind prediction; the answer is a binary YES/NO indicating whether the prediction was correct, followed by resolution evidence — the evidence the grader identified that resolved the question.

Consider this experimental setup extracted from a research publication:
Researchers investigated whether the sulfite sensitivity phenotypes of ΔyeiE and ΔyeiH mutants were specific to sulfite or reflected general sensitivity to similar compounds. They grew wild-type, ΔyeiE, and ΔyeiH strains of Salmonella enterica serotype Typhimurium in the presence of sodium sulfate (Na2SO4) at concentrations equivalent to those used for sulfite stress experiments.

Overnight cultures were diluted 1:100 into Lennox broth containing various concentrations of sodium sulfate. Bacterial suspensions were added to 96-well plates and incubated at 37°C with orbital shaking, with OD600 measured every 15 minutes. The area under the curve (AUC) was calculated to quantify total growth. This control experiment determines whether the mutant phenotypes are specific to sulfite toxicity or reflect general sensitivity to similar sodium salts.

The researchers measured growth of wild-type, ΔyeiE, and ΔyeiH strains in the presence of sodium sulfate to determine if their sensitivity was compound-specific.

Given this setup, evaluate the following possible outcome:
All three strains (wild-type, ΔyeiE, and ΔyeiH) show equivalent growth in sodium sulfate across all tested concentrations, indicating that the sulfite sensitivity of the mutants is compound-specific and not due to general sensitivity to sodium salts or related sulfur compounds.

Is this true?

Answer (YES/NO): YES